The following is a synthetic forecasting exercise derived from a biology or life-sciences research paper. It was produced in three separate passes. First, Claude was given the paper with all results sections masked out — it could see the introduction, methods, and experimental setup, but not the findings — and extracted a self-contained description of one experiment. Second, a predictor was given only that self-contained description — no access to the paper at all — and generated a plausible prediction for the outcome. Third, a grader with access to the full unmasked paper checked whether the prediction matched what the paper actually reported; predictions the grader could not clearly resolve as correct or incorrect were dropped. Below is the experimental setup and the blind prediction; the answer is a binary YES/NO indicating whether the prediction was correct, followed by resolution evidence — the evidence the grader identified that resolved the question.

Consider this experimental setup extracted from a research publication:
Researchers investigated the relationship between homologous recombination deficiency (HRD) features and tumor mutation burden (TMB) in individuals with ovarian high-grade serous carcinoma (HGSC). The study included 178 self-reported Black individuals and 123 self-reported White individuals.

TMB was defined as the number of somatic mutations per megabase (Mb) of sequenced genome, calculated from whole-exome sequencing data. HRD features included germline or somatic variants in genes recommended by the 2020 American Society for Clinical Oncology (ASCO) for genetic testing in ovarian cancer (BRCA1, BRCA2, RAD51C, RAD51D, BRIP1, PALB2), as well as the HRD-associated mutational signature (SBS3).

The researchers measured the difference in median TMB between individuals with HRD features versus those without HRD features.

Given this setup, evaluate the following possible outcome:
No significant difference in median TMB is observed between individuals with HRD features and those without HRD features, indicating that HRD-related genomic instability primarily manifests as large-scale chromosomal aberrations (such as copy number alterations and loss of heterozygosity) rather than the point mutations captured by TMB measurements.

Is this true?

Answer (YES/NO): NO